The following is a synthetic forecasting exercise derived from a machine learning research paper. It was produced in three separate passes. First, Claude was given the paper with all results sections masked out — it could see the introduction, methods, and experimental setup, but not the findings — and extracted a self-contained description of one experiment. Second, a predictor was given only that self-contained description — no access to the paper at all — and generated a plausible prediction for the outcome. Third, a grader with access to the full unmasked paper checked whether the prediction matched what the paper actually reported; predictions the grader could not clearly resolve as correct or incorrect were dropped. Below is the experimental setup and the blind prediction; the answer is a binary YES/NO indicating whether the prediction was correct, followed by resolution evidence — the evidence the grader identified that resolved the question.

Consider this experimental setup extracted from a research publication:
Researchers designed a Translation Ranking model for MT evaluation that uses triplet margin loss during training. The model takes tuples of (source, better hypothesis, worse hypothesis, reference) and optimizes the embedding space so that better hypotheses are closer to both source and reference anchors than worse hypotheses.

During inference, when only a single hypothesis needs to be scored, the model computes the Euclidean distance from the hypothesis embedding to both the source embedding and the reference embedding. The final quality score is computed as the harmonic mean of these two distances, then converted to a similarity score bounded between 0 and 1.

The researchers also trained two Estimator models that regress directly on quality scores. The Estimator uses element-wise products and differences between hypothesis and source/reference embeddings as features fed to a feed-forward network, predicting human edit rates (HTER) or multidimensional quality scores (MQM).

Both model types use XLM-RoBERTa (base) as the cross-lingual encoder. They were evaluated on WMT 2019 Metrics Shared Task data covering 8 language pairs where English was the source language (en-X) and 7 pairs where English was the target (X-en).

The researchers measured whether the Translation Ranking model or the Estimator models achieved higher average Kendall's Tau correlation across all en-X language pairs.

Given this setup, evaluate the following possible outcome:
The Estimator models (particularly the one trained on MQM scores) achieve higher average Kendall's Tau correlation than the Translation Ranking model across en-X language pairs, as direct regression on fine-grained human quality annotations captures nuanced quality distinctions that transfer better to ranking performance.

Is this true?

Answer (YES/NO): NO